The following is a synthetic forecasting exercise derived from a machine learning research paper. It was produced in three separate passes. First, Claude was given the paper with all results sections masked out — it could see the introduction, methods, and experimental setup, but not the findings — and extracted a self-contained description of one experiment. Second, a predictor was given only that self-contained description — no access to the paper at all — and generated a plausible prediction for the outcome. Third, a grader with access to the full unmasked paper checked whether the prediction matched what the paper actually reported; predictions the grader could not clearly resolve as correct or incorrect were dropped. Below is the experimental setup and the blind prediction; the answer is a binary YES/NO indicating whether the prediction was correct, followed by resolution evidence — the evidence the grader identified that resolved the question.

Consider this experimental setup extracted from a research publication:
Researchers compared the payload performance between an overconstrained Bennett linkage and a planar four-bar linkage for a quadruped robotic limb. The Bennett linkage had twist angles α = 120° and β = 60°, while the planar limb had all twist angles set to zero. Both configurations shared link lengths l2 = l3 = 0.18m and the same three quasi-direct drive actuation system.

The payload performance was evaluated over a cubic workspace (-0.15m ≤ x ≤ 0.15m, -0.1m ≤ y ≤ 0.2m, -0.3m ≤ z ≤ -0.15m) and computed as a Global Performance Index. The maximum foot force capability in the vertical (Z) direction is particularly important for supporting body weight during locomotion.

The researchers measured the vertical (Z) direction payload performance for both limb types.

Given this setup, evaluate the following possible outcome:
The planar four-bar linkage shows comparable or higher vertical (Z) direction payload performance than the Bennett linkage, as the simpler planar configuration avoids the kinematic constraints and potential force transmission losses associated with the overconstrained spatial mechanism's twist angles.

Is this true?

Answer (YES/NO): YES